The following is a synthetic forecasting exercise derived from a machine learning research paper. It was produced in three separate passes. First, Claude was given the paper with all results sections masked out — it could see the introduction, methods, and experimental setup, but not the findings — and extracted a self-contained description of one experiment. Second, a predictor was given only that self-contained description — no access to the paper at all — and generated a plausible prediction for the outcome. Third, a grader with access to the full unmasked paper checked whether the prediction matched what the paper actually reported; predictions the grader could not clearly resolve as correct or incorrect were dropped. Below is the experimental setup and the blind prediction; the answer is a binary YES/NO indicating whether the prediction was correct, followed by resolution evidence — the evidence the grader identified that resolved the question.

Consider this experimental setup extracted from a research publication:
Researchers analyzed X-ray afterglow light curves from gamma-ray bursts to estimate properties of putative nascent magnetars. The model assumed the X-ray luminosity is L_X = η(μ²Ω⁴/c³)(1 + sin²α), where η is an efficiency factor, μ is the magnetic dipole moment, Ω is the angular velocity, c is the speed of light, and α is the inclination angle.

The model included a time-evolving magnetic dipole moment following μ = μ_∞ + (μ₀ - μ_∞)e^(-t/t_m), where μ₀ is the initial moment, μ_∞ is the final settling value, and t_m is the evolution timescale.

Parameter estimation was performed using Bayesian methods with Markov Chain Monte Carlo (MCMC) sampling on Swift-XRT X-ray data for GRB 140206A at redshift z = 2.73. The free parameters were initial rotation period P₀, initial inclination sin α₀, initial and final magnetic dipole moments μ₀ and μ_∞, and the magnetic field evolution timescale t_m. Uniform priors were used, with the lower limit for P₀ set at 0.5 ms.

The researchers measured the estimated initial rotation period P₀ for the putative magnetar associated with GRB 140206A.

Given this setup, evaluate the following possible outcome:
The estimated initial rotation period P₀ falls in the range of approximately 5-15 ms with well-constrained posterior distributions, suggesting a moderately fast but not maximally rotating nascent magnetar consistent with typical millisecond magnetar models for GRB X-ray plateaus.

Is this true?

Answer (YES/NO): NO